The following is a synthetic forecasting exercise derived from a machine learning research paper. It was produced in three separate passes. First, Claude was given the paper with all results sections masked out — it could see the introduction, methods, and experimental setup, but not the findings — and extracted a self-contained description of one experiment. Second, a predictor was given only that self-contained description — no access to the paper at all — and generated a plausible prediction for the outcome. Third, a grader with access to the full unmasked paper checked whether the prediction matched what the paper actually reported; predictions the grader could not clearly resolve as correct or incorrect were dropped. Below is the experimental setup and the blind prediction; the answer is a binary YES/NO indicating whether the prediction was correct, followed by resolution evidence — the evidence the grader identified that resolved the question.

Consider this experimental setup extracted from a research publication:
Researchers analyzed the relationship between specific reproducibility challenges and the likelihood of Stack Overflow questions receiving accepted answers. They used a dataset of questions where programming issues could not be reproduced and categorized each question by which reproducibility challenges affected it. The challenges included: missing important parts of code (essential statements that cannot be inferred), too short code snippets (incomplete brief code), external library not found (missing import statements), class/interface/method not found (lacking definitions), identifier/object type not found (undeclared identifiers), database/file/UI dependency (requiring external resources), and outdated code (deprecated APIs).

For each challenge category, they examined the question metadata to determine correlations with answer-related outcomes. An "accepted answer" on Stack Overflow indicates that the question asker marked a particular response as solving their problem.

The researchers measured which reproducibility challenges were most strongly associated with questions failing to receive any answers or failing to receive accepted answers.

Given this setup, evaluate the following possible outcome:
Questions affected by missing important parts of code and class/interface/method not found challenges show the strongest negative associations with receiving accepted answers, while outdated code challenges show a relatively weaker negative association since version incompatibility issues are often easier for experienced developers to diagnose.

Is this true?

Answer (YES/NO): NO